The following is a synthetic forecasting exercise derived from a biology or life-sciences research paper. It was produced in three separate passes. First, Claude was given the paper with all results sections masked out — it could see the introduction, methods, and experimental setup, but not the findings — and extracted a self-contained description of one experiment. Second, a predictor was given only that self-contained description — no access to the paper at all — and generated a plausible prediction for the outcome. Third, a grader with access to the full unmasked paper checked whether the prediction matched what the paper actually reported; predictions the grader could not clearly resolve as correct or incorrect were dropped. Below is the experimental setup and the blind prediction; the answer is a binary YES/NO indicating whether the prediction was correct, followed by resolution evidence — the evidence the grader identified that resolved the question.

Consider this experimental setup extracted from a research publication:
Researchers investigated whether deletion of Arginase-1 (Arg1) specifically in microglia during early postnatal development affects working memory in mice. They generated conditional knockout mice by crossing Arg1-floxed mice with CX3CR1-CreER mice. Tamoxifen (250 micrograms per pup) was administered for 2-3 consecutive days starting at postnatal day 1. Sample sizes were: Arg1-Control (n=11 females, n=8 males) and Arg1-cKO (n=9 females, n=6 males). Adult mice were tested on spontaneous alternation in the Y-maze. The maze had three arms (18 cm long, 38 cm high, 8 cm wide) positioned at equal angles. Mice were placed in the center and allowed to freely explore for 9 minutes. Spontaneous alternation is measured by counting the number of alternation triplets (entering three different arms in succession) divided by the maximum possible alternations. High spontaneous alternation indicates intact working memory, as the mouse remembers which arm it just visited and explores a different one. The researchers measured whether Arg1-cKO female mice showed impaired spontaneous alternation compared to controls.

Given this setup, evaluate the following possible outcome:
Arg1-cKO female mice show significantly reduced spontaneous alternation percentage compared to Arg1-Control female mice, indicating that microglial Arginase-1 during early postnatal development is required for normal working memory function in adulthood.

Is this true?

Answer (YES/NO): NO